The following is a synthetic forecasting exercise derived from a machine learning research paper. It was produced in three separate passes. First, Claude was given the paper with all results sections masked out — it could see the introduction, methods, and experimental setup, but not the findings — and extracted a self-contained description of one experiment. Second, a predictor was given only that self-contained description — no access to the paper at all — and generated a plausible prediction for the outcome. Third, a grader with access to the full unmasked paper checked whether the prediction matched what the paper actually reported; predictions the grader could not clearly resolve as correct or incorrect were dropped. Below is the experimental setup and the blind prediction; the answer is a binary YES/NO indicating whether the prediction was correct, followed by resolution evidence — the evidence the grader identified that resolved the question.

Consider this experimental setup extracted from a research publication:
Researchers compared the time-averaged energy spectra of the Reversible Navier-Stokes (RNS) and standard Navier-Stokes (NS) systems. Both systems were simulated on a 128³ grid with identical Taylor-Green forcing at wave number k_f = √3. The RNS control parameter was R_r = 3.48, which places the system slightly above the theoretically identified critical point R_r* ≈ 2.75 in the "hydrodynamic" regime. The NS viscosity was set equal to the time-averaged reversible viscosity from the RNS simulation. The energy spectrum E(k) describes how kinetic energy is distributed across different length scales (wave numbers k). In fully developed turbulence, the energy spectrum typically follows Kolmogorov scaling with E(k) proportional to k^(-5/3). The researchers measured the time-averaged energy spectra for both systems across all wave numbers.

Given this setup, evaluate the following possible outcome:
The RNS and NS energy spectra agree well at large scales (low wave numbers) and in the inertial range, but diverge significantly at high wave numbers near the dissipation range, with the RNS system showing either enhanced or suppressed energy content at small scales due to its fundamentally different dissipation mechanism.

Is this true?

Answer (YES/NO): NO